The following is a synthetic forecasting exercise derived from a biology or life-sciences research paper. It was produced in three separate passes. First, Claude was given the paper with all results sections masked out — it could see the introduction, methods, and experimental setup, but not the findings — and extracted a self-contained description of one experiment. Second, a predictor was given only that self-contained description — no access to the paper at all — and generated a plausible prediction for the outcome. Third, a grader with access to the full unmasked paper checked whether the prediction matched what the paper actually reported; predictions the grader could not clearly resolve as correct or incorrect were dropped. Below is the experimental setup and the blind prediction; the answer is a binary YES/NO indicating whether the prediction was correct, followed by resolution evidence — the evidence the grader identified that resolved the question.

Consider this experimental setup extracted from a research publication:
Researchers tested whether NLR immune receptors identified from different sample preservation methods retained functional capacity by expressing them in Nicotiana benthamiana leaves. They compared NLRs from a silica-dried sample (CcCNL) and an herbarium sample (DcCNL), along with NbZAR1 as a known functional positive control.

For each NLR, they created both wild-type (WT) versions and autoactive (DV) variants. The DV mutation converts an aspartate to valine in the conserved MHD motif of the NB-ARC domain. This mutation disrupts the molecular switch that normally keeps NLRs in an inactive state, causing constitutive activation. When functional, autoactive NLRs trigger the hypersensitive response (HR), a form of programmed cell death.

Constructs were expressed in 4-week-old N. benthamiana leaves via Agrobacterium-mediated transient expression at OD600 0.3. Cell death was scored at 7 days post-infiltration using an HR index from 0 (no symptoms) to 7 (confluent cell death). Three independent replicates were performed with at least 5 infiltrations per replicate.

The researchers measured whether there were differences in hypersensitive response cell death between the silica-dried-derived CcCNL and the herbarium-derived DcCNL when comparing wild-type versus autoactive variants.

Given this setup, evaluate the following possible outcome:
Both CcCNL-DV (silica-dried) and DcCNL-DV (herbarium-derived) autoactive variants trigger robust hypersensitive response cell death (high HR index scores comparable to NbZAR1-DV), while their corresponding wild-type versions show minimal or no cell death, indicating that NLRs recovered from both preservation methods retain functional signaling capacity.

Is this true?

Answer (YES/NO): NO